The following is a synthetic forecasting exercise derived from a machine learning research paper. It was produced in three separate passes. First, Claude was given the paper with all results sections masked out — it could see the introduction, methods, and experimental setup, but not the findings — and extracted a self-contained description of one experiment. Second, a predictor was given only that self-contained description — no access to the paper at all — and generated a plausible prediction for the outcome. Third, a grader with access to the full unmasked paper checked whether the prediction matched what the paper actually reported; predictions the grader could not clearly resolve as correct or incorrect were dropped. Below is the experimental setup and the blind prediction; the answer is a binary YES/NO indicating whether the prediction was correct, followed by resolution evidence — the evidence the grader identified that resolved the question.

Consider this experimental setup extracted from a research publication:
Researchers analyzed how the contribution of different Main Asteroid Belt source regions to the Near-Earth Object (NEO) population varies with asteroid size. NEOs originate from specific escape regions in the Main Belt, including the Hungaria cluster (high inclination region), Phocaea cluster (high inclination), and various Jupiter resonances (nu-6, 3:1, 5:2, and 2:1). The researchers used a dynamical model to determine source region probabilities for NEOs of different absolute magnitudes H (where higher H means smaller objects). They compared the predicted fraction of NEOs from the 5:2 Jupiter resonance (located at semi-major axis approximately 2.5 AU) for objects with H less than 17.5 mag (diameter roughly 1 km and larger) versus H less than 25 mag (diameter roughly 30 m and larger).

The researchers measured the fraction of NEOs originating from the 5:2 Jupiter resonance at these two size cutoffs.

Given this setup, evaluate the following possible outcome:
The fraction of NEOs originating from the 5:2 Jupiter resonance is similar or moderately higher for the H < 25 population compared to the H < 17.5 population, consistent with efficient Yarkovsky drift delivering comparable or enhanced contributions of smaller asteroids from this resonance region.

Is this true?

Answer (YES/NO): NO